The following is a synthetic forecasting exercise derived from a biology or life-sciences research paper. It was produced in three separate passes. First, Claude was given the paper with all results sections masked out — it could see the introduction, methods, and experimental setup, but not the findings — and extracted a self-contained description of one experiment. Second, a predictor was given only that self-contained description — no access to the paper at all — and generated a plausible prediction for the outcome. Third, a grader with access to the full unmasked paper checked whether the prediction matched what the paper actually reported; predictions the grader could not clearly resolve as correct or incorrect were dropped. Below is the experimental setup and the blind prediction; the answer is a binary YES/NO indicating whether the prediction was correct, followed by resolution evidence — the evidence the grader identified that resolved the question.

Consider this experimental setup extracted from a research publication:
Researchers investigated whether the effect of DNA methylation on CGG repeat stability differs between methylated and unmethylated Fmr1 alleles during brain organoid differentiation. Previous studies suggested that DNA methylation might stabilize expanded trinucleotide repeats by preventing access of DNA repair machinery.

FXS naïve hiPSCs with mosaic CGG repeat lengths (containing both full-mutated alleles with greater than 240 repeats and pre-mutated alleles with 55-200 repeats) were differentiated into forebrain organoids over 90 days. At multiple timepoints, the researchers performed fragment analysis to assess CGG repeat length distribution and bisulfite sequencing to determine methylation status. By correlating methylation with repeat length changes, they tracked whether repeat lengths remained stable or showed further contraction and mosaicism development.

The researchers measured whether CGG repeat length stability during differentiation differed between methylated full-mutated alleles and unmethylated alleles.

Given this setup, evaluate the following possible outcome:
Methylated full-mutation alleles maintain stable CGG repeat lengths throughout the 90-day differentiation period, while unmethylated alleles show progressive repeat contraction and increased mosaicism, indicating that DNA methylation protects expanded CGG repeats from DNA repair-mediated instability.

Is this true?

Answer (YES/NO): YES